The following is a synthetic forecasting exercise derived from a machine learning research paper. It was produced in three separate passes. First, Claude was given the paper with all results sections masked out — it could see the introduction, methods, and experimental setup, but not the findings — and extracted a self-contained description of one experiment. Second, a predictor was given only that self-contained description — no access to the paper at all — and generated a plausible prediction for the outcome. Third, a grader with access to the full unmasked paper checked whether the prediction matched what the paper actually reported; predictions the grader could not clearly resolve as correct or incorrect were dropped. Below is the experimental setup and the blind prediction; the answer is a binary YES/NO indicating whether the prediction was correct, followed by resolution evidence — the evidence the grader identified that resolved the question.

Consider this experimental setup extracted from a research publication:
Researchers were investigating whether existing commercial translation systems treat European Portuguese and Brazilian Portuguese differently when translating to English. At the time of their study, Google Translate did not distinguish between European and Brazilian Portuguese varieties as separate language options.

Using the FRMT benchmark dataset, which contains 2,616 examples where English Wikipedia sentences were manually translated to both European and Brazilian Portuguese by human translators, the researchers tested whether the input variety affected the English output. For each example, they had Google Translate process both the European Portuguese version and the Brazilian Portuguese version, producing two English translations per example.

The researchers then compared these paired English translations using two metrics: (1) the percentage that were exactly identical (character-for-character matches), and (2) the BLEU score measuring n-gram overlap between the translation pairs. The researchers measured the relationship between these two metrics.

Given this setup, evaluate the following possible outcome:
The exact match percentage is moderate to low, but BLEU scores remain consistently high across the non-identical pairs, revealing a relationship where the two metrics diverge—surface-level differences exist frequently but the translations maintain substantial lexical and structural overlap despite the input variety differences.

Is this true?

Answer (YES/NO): NO